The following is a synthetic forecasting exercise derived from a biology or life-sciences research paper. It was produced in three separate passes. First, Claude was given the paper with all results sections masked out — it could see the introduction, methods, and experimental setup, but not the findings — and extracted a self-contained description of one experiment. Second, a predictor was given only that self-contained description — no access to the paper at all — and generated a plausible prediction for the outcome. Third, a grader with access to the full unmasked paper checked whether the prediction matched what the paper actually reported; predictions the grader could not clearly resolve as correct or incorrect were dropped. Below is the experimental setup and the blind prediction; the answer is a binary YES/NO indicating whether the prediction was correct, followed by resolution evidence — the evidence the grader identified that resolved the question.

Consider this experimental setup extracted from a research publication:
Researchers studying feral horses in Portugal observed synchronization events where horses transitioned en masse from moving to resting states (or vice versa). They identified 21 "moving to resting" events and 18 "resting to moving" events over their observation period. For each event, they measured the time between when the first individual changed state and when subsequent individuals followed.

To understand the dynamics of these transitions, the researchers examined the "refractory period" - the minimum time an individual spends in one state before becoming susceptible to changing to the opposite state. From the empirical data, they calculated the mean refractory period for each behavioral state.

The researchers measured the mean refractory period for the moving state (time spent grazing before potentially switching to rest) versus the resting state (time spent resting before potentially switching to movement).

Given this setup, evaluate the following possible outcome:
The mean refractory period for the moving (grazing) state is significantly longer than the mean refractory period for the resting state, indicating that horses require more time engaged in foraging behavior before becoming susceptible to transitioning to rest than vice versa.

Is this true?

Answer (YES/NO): YES